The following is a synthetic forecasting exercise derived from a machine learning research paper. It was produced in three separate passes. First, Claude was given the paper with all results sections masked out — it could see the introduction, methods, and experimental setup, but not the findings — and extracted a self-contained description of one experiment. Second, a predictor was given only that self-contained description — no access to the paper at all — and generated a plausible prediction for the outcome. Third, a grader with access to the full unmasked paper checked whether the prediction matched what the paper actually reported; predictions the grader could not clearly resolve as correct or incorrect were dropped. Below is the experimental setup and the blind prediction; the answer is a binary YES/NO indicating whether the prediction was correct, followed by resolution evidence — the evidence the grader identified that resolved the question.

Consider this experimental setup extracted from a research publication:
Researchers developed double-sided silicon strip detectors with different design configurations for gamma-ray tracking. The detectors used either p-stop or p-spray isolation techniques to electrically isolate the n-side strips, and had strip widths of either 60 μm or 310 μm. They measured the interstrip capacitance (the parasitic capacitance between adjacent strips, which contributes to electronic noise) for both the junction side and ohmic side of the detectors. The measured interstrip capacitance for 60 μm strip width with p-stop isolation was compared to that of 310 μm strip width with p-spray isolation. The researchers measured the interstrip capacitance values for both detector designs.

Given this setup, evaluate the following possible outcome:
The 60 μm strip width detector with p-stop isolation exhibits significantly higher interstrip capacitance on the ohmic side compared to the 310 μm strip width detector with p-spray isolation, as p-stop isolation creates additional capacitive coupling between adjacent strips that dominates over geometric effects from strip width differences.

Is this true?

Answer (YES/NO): NO